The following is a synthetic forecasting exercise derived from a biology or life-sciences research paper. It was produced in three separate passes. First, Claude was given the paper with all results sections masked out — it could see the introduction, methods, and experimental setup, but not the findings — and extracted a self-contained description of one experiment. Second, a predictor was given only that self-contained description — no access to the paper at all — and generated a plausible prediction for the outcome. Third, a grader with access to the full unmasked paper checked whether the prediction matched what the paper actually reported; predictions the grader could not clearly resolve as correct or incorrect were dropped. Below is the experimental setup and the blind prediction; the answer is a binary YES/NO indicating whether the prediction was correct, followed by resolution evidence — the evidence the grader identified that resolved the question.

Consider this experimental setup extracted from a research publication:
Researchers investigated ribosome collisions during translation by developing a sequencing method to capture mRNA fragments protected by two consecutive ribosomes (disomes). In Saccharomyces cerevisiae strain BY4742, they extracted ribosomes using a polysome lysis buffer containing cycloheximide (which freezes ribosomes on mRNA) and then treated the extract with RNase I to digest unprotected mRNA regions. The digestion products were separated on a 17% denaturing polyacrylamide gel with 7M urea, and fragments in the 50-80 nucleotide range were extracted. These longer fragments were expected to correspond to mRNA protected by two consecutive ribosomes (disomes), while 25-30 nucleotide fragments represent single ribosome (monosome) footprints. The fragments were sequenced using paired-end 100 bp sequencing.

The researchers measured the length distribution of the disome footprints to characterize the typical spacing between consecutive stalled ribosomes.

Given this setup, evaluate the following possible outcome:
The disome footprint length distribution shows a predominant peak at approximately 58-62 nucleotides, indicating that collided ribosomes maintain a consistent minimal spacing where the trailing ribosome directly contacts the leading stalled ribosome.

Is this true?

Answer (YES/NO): YES